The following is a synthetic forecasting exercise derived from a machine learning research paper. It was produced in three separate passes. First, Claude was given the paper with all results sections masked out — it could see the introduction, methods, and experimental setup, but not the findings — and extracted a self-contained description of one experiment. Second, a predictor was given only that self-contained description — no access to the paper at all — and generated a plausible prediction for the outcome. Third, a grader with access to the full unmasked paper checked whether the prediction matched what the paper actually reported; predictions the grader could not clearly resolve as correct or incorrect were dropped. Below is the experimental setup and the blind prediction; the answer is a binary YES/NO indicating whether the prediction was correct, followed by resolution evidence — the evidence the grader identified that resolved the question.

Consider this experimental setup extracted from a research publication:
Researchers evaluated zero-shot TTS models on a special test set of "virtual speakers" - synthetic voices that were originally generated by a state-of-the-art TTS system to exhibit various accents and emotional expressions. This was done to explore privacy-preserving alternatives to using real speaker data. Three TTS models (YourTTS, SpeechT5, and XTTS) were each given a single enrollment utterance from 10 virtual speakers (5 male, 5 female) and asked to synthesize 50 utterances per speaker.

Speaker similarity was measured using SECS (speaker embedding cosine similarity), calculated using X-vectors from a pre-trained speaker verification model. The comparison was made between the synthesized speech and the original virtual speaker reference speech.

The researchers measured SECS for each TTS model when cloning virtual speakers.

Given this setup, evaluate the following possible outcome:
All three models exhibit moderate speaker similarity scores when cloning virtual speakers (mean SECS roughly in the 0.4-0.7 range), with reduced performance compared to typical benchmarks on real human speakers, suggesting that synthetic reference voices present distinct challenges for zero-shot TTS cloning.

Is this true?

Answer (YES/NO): NO